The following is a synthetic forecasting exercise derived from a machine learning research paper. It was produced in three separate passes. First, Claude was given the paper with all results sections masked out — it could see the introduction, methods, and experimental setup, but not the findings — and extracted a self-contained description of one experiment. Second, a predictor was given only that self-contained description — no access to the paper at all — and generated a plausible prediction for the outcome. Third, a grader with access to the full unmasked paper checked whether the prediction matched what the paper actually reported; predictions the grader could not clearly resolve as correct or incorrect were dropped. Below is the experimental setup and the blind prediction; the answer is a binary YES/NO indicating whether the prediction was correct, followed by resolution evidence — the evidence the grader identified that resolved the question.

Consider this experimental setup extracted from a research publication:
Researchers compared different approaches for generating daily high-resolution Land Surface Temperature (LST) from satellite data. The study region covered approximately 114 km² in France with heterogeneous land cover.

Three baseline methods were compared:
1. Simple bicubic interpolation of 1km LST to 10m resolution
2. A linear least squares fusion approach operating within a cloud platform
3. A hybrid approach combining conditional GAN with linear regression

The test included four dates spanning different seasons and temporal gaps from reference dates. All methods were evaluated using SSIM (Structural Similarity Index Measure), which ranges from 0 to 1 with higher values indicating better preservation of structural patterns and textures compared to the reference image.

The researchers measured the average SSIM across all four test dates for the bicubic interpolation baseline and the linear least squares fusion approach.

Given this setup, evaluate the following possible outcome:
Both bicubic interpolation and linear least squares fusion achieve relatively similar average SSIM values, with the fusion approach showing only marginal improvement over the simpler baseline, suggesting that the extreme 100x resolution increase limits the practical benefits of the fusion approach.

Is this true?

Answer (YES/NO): YES